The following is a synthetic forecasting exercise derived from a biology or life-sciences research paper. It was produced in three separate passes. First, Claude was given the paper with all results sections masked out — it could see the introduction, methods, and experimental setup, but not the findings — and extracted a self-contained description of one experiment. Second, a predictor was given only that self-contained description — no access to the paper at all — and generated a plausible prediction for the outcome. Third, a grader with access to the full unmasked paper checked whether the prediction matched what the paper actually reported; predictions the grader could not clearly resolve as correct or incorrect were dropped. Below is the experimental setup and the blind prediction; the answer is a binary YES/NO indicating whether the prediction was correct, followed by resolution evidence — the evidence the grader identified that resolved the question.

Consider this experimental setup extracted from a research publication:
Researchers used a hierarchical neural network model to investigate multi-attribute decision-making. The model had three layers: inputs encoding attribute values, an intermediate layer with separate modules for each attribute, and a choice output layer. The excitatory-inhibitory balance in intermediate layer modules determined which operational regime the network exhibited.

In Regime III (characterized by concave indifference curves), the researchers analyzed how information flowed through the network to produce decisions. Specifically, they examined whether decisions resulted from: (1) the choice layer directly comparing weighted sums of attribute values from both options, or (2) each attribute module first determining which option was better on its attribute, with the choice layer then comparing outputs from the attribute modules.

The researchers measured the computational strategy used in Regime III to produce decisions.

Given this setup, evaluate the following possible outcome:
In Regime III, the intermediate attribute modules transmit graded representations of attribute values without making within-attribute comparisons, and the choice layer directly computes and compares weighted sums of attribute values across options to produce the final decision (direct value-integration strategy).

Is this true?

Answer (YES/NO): NO